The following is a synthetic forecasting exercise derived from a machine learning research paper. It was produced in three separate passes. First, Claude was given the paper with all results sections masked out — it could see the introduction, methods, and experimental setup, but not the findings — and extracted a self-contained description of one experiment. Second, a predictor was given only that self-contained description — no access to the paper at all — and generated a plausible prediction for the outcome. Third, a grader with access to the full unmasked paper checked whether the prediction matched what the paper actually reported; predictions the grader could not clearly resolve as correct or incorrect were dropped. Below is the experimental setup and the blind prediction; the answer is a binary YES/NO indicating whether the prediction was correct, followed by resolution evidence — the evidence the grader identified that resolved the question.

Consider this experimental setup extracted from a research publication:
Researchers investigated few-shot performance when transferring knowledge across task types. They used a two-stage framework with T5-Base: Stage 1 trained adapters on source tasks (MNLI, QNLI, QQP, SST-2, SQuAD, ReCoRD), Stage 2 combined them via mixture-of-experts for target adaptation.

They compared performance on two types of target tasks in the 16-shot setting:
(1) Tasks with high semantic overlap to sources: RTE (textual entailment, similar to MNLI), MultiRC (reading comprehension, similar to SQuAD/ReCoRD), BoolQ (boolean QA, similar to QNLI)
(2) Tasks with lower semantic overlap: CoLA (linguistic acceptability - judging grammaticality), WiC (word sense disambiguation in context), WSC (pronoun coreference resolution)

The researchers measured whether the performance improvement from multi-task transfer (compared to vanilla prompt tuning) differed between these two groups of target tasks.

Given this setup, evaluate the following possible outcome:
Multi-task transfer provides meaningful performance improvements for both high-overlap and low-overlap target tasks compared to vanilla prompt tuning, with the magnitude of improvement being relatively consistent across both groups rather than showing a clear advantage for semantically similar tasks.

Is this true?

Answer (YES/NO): NO